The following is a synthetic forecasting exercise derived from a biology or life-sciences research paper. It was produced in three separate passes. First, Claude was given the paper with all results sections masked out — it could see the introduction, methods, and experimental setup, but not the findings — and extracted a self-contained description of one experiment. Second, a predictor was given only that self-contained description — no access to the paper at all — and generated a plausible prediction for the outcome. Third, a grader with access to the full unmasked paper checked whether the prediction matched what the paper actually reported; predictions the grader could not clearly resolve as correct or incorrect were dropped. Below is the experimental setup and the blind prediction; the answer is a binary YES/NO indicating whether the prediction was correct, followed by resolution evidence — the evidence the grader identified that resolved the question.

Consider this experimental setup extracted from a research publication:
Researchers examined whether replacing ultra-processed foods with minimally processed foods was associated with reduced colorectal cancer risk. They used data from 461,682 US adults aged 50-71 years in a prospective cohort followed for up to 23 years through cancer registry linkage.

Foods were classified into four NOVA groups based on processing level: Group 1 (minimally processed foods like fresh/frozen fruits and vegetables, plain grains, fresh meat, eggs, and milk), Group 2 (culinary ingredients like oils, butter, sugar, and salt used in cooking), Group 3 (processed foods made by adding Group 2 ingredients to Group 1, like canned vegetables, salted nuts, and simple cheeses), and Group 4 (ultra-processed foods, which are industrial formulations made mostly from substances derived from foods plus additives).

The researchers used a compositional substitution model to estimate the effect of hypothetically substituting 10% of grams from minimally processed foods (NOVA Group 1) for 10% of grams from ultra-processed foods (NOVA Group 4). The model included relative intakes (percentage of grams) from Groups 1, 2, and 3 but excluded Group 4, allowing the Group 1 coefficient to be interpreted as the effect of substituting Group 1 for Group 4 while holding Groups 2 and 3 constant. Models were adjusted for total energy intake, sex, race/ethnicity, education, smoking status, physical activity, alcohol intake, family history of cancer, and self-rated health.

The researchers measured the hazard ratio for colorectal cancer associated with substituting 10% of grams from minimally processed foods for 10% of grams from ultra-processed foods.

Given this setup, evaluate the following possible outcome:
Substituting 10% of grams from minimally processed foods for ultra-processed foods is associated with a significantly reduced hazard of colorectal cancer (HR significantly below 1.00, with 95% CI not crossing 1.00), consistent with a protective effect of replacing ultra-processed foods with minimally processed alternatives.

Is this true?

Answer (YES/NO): YES